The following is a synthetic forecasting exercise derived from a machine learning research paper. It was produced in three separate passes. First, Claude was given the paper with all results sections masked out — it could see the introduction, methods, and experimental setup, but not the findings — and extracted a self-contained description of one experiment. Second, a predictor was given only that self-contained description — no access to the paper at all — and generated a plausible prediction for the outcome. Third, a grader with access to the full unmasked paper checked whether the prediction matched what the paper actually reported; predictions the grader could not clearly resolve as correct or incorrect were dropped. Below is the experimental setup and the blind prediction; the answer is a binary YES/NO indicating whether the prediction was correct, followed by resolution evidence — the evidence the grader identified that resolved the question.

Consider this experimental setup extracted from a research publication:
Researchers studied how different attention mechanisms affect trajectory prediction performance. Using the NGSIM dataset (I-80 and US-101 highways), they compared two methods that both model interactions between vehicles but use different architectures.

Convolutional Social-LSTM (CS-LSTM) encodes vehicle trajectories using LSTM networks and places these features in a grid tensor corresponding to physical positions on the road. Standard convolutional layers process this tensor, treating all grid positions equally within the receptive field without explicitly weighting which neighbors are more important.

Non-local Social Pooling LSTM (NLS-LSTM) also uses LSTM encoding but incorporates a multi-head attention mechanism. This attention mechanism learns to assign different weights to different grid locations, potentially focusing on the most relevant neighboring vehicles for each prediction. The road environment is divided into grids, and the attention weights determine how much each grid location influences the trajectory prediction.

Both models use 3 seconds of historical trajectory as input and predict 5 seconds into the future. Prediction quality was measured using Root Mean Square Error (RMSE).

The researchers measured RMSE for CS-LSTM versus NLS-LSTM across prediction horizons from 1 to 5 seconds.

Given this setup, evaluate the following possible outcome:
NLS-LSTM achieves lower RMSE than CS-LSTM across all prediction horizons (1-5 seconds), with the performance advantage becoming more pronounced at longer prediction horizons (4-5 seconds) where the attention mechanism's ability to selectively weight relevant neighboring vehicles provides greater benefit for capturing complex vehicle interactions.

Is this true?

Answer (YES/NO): NO